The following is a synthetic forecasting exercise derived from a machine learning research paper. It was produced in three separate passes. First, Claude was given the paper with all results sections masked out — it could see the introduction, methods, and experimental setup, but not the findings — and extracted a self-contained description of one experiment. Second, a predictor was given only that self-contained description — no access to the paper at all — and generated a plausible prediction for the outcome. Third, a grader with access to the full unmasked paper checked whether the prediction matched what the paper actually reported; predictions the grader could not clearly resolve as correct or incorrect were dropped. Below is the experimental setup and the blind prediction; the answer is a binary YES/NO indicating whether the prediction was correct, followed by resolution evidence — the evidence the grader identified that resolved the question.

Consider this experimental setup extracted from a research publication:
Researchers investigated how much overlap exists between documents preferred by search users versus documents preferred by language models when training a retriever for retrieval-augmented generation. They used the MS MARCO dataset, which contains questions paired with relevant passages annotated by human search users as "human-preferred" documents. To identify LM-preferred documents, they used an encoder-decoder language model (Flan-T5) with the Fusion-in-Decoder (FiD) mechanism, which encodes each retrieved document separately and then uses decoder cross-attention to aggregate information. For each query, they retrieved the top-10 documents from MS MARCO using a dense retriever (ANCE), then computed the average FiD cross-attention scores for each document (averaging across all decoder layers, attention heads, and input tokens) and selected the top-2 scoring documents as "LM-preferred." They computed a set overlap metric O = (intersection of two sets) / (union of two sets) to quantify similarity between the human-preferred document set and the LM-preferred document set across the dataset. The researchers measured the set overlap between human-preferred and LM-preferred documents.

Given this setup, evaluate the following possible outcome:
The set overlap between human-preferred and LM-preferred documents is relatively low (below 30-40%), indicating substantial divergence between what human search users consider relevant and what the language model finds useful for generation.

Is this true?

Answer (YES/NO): YES